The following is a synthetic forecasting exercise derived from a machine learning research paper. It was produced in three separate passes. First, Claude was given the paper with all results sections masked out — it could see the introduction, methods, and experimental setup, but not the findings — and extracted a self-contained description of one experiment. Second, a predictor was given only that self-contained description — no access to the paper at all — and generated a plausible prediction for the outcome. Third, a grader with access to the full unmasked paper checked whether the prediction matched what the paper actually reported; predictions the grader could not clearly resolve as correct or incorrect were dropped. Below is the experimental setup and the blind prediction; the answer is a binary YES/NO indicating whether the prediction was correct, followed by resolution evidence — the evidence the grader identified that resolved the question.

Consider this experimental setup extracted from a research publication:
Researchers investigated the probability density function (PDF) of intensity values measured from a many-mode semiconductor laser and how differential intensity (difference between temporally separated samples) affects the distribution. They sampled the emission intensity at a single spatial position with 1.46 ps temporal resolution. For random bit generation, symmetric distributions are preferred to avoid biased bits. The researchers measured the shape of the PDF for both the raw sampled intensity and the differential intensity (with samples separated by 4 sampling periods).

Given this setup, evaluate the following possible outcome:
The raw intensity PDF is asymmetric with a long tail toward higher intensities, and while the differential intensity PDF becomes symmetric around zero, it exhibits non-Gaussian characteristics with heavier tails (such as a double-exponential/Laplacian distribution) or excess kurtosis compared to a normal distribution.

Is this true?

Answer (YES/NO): NO